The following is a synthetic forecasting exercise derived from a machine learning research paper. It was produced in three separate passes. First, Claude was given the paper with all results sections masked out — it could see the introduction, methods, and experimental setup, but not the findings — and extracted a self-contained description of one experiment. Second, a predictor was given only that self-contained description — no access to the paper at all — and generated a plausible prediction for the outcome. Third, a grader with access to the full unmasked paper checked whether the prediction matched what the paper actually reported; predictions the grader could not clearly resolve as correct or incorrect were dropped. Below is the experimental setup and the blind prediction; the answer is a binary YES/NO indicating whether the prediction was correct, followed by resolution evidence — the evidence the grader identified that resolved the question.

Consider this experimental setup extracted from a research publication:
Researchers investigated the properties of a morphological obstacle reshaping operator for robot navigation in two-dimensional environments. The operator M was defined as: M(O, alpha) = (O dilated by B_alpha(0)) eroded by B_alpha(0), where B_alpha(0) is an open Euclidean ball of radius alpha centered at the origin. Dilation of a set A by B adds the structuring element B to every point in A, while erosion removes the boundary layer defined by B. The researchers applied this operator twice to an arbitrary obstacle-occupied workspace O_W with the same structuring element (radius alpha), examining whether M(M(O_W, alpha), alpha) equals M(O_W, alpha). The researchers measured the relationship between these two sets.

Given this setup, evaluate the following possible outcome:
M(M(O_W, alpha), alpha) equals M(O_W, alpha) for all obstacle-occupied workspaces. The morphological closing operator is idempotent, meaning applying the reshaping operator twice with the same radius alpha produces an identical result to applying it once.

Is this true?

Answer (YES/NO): YES